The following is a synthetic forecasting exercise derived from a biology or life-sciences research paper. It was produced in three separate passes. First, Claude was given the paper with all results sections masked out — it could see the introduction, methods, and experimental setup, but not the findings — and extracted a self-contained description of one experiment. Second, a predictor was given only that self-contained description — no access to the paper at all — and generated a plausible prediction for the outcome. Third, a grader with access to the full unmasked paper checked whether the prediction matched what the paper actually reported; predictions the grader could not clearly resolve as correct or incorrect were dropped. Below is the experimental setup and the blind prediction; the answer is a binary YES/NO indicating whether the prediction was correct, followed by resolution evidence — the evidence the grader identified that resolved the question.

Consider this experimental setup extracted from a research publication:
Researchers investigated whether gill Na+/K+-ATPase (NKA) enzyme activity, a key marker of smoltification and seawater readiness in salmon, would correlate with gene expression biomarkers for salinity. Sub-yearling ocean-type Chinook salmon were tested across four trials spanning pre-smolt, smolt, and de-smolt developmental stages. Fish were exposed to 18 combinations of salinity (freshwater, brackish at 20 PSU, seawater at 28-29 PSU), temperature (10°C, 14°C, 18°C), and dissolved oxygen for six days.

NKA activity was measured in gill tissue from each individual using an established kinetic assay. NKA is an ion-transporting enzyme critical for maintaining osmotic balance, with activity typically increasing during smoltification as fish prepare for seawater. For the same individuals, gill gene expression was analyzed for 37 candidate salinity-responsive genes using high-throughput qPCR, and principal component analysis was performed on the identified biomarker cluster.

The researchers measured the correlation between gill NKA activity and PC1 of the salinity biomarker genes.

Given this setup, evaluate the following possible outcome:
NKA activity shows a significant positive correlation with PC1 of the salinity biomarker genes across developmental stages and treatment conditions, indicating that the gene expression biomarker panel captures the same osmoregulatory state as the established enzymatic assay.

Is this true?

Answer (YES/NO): NO